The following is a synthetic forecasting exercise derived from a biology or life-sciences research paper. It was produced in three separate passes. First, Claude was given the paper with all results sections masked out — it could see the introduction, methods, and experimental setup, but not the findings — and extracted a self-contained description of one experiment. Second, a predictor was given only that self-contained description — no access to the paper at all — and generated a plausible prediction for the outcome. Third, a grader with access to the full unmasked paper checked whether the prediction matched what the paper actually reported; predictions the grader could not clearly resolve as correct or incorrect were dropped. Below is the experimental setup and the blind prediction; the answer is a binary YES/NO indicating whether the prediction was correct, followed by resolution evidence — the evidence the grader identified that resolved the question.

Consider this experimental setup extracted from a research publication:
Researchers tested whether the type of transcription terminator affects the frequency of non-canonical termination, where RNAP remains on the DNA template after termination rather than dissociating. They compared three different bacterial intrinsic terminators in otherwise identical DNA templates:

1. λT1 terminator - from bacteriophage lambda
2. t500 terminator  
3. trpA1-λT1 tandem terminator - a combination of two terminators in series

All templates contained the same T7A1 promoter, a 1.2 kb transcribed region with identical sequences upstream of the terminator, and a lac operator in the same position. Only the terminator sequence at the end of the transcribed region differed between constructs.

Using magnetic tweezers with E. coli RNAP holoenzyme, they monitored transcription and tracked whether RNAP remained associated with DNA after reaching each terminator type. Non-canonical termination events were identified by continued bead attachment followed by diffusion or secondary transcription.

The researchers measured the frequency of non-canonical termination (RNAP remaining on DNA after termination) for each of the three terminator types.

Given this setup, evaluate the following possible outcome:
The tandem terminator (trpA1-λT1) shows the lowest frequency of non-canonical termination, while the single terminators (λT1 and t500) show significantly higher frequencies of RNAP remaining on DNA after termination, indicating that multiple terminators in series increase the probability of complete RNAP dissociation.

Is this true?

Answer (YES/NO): NO